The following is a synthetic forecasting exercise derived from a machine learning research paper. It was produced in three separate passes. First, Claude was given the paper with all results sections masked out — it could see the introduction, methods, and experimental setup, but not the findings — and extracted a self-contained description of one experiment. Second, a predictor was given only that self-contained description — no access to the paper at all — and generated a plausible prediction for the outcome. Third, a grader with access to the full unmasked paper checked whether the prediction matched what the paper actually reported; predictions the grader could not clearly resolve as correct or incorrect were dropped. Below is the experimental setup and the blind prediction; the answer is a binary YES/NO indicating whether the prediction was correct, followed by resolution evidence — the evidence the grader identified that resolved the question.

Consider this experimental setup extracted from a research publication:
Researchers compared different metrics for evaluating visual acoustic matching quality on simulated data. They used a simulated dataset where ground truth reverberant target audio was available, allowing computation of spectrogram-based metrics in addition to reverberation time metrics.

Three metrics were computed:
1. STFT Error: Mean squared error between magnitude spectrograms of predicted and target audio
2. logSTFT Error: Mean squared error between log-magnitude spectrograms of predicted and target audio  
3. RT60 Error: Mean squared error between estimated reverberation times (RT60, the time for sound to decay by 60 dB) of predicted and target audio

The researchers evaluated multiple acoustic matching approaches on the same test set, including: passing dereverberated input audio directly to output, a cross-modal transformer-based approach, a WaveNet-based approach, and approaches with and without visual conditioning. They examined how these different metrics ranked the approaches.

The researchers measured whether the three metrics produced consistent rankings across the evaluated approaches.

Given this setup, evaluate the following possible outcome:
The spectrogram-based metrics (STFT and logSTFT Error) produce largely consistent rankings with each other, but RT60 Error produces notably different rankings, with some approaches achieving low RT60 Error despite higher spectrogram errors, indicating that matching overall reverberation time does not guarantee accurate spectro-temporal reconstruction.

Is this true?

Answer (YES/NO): NO